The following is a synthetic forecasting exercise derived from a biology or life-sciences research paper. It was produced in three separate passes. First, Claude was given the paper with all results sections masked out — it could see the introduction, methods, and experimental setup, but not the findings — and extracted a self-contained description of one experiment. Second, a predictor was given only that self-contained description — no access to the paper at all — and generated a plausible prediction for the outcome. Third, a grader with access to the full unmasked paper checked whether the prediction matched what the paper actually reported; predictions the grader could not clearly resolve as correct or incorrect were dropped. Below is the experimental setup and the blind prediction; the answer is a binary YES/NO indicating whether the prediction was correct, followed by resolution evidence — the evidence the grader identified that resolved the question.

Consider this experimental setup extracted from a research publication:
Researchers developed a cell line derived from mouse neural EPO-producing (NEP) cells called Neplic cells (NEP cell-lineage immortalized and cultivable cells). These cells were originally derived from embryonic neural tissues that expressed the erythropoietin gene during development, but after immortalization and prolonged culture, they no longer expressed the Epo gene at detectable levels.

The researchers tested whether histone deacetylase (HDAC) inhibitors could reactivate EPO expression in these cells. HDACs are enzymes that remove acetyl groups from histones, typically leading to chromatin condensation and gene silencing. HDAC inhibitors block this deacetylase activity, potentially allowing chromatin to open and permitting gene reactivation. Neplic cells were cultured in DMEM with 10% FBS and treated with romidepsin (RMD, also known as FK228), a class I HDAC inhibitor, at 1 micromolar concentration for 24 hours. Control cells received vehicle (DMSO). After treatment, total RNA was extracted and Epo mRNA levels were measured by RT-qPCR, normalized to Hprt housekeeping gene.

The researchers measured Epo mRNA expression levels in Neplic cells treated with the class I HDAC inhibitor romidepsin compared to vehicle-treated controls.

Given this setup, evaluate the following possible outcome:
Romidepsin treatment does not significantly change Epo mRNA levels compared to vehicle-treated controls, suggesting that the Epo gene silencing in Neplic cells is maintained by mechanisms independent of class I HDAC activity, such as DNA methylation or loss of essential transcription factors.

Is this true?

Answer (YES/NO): NO